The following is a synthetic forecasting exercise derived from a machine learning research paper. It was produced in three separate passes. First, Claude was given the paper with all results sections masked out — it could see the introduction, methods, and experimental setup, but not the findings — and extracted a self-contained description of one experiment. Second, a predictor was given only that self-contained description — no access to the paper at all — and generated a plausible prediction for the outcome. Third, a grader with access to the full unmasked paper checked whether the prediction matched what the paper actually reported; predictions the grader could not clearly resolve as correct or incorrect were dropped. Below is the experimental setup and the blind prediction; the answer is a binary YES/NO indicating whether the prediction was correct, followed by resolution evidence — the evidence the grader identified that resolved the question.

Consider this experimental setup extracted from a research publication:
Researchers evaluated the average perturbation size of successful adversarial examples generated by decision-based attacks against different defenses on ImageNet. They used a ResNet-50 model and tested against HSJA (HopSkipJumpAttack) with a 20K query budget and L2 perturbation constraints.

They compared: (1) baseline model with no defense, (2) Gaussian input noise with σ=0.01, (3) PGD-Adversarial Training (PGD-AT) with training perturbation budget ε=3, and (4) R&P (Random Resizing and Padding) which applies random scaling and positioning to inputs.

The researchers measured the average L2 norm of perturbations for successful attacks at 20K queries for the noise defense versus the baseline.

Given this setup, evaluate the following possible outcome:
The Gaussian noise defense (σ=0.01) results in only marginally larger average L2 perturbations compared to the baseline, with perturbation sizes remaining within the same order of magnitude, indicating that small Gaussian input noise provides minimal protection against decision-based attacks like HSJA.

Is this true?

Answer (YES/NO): NO